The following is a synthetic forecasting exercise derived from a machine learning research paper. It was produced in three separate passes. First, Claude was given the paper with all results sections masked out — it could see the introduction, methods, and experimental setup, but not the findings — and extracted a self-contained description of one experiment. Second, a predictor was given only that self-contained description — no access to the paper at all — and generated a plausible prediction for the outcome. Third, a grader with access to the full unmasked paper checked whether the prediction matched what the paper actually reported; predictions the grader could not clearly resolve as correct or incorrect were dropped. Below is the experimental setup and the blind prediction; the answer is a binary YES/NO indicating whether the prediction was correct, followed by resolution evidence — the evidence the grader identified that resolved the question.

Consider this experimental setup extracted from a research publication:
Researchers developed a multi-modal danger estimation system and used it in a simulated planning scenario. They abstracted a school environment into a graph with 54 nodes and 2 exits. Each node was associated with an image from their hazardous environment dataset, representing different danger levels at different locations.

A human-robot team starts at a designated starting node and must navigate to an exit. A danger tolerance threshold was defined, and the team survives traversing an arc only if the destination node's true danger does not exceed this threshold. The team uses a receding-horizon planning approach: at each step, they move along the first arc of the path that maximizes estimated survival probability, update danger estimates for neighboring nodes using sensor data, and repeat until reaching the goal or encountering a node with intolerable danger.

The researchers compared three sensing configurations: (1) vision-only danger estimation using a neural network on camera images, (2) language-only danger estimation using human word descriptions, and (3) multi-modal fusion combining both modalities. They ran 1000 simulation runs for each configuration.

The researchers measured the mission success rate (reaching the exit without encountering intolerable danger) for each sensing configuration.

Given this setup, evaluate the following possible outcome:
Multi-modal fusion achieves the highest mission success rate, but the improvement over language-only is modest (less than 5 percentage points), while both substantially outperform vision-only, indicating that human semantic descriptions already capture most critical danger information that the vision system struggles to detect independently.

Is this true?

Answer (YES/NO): NO